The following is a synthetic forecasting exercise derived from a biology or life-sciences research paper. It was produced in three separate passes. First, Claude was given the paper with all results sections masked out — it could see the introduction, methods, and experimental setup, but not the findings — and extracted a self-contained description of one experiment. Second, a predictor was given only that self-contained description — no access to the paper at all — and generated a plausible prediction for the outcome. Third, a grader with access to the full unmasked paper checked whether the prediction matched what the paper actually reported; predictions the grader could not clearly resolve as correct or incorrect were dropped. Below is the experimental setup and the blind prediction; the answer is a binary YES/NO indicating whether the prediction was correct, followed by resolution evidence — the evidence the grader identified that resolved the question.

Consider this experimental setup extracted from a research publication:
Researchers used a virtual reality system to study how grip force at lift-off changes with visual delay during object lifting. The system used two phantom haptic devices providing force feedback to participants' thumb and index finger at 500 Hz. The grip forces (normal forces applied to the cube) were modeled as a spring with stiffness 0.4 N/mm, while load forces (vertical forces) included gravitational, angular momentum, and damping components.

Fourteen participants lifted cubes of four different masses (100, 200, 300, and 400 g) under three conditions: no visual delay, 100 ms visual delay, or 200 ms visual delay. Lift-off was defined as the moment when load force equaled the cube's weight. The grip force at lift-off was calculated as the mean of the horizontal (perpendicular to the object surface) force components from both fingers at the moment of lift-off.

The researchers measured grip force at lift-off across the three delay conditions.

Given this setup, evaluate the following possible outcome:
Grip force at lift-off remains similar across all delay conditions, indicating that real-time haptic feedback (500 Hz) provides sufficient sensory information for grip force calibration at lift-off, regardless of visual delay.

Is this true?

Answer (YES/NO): NO